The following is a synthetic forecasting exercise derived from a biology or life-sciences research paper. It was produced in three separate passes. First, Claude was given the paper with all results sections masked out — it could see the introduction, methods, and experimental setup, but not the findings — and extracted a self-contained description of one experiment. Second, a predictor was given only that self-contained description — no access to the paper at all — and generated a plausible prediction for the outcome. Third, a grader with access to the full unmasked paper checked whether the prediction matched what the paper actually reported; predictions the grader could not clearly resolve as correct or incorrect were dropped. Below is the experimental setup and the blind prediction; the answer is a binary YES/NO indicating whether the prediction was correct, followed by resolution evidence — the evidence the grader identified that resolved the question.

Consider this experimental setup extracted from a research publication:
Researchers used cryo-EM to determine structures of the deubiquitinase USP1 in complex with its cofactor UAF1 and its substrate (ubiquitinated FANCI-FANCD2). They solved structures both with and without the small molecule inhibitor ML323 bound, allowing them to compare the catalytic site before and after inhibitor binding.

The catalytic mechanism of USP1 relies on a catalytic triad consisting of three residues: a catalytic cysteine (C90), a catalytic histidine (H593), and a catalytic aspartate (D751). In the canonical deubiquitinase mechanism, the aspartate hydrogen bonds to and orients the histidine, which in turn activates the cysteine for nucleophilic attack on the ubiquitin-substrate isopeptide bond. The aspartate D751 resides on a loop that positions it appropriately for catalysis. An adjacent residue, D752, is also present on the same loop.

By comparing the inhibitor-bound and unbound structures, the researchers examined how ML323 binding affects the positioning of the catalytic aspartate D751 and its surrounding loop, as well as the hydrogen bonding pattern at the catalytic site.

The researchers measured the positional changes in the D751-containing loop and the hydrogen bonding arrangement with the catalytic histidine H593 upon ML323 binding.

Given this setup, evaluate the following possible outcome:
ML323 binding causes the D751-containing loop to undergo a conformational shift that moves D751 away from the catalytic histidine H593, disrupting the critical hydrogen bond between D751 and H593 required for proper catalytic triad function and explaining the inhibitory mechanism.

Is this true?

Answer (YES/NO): YES